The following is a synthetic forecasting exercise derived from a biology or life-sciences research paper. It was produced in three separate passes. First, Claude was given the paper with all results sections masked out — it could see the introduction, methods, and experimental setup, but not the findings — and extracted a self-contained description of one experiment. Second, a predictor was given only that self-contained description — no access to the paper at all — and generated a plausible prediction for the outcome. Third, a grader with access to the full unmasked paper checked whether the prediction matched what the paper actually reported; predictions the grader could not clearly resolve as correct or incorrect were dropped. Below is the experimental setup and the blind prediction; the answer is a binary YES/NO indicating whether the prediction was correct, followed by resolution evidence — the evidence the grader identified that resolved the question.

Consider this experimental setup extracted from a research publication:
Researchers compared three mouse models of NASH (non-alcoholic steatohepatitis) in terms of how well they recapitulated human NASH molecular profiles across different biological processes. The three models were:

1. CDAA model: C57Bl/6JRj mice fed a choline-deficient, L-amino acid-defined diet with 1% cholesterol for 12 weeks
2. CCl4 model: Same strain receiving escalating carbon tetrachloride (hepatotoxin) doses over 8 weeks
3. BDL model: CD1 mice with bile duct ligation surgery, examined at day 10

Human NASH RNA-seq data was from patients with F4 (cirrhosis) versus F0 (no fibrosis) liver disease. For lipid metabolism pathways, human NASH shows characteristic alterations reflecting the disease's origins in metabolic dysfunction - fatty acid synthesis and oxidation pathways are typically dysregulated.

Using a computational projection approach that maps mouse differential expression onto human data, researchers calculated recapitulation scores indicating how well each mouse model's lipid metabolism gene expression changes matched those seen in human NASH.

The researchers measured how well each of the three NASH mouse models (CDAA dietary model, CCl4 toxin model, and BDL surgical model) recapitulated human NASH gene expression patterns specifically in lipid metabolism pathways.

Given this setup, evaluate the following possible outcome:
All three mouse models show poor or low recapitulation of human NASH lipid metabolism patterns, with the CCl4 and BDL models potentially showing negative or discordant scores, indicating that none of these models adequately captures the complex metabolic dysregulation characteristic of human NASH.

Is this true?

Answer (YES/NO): NO